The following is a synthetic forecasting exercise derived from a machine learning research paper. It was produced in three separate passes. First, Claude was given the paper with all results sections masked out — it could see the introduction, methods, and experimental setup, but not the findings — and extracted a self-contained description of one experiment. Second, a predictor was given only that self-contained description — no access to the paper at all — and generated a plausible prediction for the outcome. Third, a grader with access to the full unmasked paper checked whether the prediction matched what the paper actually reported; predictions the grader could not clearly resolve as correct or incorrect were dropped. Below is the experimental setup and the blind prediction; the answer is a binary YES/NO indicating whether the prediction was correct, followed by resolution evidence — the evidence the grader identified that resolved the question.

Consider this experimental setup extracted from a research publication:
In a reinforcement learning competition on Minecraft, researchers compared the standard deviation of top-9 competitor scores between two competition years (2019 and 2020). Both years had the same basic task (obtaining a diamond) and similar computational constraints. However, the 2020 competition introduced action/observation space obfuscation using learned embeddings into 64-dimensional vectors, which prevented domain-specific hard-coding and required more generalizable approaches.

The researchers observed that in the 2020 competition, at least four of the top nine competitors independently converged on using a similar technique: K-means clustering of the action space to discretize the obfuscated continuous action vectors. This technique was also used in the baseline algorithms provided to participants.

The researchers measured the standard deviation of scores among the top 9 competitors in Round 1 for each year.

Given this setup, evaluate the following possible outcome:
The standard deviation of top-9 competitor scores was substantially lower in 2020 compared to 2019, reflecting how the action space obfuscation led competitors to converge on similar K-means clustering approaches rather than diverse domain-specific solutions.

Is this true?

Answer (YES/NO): YES